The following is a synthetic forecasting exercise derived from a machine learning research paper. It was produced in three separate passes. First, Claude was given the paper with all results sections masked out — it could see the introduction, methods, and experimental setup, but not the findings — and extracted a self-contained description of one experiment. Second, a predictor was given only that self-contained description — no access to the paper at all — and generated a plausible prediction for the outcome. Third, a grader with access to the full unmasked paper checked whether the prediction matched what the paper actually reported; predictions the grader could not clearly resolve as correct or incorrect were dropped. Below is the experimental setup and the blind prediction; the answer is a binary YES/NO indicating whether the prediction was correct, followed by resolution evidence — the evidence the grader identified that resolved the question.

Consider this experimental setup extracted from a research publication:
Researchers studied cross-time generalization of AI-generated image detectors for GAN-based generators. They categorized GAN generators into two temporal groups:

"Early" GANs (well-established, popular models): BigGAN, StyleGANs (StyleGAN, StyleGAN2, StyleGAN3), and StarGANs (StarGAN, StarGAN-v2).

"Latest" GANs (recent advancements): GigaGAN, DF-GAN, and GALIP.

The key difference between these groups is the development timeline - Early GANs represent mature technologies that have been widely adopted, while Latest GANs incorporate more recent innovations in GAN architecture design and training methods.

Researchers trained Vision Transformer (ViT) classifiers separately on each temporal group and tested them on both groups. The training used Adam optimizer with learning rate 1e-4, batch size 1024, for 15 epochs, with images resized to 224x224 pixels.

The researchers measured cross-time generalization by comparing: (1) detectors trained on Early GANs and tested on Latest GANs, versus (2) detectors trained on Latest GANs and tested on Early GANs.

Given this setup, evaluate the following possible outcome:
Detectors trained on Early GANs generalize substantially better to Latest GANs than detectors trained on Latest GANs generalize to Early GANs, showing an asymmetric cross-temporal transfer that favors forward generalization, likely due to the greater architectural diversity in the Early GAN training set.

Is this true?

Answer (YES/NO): NO